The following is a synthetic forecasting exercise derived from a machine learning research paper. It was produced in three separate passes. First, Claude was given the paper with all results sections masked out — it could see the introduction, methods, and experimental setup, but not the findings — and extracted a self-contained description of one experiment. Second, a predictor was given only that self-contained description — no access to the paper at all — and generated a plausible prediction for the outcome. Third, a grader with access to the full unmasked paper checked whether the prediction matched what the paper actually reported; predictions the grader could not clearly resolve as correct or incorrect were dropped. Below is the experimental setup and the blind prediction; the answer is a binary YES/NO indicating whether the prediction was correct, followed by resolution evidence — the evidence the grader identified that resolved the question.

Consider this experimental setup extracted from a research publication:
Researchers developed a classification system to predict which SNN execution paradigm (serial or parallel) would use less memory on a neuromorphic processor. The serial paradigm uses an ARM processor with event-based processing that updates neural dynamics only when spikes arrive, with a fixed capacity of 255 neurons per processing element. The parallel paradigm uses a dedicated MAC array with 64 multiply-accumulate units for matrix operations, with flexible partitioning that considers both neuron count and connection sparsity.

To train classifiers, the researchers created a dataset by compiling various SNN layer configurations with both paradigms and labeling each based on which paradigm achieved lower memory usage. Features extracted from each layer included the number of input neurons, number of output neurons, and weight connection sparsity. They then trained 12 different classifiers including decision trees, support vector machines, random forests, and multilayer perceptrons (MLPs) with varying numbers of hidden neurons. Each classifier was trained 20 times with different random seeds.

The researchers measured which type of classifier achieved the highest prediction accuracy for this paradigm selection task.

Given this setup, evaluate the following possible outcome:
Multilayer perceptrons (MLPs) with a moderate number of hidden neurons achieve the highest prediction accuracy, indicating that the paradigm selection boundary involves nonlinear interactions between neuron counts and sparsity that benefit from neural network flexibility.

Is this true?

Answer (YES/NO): NO